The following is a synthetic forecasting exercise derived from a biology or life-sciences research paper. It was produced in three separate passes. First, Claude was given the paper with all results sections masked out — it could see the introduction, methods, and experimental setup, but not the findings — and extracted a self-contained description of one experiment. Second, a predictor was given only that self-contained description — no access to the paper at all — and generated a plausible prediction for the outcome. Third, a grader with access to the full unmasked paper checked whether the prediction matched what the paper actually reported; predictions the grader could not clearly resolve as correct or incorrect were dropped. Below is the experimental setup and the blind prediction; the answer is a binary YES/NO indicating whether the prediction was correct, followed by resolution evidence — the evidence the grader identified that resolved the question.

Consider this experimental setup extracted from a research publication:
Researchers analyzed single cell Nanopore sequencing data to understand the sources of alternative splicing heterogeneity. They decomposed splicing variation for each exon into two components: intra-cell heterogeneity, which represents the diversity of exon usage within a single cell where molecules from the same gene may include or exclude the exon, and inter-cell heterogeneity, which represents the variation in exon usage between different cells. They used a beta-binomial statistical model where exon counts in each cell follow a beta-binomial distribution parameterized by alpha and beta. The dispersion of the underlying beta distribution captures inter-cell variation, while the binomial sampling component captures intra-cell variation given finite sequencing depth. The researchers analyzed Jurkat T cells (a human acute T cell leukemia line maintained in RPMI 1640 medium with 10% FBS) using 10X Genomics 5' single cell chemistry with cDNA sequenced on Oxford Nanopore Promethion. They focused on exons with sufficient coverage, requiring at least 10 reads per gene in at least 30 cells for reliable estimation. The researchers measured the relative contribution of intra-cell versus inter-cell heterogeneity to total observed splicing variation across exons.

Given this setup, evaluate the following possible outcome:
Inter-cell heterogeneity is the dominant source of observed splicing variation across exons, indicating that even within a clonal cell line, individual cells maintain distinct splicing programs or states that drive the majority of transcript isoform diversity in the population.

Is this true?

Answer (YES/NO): NO